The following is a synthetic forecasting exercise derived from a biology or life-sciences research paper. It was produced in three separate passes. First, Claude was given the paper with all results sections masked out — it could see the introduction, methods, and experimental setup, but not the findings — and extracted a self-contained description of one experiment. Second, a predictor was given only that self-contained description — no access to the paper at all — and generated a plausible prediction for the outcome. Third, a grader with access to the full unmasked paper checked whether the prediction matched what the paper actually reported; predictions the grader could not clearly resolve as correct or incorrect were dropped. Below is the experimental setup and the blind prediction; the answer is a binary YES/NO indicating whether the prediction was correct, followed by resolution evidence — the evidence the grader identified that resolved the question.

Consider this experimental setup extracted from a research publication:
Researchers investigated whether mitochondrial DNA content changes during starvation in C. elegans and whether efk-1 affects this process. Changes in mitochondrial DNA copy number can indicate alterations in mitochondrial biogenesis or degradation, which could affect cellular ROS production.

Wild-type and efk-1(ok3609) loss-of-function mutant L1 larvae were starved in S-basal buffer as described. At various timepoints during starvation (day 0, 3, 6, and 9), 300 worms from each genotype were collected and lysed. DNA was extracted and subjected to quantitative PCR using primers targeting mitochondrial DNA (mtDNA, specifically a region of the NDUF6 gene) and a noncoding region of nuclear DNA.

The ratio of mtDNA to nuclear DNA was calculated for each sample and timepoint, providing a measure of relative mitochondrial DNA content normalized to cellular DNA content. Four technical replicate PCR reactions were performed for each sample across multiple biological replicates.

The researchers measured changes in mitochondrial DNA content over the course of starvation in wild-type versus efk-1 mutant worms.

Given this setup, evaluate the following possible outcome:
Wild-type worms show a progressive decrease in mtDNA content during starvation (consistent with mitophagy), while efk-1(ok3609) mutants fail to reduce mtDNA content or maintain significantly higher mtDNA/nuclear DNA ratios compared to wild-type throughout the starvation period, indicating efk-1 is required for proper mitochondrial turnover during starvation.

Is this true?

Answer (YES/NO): NO